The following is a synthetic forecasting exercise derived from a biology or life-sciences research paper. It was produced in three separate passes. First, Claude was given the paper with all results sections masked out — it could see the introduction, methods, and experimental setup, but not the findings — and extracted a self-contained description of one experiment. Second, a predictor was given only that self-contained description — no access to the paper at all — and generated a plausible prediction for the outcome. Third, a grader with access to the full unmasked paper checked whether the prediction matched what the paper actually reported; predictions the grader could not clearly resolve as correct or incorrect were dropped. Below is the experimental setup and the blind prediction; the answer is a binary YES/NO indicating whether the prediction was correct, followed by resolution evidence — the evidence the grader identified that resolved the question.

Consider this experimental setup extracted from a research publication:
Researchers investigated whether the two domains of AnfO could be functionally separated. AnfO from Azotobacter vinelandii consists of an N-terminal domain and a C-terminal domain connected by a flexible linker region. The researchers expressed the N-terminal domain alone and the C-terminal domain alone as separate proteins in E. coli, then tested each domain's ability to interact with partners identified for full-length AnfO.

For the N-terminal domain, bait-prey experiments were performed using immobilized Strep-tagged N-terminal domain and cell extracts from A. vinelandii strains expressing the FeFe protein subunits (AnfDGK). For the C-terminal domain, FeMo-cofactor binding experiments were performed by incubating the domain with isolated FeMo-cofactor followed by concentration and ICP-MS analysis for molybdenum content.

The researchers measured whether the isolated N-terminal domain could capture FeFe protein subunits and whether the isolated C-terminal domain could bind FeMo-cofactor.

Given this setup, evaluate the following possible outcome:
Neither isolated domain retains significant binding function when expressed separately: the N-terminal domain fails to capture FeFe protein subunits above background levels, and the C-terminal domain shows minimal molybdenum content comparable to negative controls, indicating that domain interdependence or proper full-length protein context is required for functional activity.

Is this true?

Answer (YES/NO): NO